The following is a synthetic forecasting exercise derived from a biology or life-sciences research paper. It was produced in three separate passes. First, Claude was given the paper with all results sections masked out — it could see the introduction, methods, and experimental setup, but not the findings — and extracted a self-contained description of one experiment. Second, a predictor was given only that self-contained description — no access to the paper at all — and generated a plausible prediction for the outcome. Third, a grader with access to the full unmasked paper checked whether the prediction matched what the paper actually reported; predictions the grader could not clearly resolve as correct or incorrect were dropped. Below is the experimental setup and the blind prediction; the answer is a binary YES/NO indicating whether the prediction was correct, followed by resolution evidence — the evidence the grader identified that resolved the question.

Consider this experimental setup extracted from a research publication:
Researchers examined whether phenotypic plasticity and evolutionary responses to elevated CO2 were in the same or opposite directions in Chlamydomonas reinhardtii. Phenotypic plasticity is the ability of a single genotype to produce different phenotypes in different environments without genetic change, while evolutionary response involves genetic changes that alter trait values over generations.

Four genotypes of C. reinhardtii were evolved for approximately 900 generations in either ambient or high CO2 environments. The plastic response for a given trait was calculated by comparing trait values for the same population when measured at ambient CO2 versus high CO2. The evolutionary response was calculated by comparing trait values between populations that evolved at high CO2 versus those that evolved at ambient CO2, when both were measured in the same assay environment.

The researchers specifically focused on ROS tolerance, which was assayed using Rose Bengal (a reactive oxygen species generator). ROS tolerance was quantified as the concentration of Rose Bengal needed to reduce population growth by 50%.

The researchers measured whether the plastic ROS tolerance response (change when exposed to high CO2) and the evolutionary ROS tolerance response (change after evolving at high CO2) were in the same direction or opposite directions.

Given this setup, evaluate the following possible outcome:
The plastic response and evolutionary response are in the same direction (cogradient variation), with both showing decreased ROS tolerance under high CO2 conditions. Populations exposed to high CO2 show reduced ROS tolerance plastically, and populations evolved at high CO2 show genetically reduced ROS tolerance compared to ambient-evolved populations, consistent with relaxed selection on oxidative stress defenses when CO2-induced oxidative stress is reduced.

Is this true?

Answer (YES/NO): NO